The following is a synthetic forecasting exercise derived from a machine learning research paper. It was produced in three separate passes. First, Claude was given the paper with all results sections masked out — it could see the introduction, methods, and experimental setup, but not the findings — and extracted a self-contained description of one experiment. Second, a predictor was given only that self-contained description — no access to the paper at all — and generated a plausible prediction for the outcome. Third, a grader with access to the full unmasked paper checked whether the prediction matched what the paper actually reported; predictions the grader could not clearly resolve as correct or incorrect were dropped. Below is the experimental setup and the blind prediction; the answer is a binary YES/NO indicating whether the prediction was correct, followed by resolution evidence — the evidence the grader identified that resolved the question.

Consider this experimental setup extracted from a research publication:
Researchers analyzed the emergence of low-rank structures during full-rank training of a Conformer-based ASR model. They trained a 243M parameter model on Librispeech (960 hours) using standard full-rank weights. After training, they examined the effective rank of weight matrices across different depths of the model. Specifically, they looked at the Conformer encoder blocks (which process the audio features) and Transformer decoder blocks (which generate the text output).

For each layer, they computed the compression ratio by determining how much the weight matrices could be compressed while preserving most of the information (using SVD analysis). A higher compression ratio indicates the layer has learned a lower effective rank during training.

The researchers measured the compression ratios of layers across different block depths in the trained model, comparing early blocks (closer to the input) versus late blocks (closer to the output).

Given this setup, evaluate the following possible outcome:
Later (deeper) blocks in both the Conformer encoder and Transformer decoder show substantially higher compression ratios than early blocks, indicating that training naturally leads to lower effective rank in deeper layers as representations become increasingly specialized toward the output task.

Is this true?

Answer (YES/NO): NO